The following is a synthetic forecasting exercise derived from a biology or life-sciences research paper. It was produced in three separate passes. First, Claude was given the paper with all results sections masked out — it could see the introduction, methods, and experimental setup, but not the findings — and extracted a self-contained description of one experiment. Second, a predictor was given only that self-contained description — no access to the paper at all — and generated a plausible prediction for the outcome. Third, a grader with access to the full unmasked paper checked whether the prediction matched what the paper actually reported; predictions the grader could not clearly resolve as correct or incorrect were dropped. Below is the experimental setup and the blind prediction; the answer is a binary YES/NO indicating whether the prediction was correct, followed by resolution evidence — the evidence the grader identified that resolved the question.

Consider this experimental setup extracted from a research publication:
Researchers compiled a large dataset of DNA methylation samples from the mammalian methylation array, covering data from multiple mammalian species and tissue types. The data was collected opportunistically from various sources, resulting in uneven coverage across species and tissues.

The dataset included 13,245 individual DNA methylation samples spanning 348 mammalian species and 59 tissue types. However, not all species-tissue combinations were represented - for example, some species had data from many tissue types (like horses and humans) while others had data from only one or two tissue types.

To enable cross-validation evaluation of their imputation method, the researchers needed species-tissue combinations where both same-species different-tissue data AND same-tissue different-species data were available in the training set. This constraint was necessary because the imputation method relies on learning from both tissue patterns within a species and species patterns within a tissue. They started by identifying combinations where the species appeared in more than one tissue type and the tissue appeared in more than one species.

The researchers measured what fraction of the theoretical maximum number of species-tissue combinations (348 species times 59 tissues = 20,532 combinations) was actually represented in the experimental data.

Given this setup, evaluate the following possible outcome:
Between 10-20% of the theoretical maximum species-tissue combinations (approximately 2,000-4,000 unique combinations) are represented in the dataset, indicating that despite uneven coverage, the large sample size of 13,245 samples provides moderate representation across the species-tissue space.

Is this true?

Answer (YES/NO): NO